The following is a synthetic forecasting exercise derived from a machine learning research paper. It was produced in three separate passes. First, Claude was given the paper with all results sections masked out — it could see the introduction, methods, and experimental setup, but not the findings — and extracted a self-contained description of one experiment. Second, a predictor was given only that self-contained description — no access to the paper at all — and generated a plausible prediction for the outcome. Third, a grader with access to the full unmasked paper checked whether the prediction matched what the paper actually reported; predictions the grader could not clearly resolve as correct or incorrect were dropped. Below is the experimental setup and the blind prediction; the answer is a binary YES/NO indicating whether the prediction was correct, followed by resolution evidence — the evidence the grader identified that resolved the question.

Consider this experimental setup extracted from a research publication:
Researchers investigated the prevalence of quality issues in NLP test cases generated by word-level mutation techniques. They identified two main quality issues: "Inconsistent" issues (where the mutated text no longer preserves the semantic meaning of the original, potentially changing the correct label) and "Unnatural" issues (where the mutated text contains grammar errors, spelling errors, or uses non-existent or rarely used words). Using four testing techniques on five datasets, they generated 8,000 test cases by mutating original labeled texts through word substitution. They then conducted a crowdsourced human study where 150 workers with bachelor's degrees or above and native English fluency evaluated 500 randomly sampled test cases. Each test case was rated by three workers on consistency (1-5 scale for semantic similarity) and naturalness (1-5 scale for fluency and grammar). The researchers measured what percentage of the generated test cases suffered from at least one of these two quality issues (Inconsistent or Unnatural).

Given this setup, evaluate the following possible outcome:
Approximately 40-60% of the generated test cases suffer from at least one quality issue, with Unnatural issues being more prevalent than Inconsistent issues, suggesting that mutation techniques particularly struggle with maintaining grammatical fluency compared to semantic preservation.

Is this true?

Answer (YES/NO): NO